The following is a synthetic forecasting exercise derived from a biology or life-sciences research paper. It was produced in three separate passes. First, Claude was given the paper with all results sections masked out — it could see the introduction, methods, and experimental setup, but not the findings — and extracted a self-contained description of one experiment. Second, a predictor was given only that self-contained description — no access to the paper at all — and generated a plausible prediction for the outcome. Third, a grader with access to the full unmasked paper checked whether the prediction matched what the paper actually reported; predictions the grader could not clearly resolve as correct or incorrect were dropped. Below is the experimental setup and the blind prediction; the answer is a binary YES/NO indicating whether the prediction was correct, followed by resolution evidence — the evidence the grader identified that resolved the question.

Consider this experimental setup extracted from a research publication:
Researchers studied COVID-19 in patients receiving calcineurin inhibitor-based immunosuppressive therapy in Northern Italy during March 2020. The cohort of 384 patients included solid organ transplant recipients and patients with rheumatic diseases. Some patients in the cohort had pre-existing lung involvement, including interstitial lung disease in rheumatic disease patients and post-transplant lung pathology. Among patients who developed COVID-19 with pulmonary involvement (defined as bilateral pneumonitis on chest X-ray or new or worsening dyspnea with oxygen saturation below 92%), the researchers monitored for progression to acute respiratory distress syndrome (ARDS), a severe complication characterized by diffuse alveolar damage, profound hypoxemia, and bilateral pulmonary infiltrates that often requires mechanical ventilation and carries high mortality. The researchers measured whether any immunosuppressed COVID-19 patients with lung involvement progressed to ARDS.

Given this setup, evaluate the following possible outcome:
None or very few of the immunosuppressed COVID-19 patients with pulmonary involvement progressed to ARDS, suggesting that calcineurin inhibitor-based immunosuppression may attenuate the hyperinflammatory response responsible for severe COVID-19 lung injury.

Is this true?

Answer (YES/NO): YES